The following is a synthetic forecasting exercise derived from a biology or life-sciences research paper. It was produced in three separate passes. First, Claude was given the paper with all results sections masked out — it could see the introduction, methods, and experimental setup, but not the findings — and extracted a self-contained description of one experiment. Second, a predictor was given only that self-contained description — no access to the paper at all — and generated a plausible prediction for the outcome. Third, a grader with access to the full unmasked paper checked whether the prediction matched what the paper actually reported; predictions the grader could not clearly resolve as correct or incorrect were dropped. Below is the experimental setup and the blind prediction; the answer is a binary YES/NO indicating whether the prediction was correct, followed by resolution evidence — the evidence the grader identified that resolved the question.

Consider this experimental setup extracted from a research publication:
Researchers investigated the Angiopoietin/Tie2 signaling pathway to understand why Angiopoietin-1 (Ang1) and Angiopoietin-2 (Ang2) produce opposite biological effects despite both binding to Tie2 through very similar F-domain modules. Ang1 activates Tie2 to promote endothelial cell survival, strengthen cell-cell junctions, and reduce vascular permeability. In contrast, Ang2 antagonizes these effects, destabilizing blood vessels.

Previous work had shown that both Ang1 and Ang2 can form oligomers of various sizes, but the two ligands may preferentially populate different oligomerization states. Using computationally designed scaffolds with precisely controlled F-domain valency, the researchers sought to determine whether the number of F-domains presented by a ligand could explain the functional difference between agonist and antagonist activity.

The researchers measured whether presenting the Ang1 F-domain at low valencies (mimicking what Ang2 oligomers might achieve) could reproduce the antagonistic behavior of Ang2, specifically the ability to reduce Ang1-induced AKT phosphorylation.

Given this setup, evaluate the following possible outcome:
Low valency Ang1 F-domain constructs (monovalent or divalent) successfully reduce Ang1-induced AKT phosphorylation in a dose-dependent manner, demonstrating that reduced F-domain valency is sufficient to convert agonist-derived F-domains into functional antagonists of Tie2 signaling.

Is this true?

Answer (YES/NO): YES